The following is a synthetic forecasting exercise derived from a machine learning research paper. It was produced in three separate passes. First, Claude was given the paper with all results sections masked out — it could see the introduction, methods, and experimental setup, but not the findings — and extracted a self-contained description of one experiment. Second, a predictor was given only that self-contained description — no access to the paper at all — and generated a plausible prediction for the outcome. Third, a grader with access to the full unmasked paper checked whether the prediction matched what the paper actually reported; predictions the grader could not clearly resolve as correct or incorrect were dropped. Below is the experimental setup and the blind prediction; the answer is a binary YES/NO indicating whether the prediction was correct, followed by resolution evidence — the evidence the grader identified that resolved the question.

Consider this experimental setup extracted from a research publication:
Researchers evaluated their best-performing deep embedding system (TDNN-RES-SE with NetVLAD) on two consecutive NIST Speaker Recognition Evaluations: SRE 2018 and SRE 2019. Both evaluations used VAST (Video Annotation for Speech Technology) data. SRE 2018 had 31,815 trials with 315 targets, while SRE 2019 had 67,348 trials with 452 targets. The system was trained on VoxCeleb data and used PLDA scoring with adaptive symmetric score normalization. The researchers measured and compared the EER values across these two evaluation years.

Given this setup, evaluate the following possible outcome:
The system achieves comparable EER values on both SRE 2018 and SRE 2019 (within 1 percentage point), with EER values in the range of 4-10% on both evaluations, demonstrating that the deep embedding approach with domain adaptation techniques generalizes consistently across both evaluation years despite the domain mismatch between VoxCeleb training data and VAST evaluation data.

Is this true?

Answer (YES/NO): NO